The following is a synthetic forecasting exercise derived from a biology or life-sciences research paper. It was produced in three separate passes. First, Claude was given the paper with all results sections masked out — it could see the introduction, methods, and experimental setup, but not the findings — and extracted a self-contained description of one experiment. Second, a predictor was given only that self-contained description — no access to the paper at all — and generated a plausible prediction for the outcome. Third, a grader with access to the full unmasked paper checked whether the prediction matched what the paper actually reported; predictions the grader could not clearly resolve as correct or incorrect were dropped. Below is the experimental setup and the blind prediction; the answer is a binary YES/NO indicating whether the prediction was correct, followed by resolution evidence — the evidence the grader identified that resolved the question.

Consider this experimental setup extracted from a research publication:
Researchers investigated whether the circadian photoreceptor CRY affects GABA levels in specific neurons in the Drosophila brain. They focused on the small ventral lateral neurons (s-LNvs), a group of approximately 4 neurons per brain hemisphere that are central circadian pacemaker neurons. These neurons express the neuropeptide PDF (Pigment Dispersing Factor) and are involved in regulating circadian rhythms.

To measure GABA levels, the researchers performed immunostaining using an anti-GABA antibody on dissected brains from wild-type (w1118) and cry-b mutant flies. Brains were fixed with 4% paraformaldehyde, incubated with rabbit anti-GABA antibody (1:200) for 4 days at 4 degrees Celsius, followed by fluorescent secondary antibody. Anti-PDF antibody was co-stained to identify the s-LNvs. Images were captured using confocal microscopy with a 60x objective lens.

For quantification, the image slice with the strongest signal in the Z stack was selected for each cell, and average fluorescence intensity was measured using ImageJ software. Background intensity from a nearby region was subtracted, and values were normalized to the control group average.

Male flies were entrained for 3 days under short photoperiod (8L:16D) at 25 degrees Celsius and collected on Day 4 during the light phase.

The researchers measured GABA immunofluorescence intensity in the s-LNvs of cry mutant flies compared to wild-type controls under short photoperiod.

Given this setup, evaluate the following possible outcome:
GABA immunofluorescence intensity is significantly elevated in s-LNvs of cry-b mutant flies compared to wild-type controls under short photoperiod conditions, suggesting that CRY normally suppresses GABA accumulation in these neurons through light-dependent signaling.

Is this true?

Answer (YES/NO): YES